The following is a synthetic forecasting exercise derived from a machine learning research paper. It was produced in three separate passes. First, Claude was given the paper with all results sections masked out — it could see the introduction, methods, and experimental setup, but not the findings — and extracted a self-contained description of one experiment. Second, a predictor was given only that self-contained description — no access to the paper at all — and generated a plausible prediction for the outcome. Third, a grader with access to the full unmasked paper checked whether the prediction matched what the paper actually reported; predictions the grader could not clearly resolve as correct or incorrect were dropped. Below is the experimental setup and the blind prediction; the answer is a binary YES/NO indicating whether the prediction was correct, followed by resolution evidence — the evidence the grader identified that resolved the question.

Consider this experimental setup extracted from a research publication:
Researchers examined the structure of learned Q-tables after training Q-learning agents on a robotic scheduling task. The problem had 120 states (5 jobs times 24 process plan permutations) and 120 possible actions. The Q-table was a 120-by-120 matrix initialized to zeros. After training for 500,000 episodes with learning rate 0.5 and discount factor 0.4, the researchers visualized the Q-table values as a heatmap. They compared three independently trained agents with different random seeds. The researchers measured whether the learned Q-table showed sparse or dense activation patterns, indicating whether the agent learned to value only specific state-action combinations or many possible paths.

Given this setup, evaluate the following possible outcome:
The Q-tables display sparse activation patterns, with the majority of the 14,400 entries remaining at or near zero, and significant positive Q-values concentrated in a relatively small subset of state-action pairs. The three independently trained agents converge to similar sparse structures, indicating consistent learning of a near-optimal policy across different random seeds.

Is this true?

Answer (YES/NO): NO